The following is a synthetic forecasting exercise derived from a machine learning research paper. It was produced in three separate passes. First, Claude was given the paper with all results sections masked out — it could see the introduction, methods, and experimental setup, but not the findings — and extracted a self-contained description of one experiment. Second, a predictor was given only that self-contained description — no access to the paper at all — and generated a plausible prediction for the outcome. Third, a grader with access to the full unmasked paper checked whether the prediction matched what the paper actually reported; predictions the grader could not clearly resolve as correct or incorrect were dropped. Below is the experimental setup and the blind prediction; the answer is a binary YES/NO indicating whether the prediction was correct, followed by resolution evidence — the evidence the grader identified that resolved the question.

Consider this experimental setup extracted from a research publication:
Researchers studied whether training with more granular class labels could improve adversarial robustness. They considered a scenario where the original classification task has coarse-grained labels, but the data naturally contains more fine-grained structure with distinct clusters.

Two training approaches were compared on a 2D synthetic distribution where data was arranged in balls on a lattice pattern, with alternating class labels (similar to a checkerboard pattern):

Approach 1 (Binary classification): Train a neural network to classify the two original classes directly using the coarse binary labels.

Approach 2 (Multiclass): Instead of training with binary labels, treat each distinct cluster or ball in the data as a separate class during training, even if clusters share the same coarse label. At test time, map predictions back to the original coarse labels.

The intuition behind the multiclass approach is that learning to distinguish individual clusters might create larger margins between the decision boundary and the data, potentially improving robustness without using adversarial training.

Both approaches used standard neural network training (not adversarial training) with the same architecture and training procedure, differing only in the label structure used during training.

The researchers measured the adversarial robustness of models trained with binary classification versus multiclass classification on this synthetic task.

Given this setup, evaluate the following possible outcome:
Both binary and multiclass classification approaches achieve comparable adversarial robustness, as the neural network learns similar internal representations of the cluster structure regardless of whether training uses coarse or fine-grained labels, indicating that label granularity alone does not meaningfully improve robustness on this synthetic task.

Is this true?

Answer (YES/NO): NO